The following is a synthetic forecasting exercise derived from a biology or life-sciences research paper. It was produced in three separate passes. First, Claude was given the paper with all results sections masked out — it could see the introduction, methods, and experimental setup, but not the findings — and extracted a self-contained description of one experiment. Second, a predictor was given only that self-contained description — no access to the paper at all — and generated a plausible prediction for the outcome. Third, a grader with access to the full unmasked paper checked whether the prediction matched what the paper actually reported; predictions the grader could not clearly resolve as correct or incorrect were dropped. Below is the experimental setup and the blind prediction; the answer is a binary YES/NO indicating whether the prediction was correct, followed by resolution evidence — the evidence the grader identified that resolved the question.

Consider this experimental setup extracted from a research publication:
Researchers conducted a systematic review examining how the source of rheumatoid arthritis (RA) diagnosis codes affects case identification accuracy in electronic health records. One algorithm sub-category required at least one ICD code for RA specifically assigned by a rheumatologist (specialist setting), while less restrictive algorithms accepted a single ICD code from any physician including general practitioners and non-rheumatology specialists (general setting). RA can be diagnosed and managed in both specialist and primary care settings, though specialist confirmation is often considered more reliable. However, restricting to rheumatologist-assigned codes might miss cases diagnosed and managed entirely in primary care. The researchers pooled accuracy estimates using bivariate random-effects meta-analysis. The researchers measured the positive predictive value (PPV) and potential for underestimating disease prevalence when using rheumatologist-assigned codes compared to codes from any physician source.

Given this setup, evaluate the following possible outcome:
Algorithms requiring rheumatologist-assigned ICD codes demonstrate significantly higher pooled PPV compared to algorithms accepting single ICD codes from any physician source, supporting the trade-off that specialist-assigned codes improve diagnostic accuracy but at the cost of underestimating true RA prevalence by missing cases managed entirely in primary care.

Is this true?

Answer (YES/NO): NO